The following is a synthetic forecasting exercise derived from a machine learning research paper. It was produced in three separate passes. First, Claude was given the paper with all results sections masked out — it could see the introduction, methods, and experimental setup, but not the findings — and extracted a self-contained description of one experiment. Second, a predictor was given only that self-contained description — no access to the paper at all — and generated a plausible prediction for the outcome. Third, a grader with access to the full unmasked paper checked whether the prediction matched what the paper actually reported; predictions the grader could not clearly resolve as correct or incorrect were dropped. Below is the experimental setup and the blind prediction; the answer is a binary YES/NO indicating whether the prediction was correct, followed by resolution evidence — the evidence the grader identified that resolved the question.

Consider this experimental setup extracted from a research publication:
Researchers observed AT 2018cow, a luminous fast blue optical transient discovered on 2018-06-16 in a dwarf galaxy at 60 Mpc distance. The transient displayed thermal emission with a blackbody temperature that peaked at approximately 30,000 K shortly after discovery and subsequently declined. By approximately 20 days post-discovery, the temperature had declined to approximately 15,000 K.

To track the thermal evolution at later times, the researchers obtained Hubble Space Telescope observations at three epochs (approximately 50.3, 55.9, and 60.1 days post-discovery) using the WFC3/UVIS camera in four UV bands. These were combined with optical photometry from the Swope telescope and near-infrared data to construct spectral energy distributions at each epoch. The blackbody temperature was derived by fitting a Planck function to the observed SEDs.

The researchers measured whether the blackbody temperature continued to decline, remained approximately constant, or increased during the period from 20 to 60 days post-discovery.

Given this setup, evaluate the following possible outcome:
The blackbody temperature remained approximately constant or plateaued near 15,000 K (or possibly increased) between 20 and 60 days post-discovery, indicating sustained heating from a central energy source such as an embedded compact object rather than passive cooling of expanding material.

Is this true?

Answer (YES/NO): YES